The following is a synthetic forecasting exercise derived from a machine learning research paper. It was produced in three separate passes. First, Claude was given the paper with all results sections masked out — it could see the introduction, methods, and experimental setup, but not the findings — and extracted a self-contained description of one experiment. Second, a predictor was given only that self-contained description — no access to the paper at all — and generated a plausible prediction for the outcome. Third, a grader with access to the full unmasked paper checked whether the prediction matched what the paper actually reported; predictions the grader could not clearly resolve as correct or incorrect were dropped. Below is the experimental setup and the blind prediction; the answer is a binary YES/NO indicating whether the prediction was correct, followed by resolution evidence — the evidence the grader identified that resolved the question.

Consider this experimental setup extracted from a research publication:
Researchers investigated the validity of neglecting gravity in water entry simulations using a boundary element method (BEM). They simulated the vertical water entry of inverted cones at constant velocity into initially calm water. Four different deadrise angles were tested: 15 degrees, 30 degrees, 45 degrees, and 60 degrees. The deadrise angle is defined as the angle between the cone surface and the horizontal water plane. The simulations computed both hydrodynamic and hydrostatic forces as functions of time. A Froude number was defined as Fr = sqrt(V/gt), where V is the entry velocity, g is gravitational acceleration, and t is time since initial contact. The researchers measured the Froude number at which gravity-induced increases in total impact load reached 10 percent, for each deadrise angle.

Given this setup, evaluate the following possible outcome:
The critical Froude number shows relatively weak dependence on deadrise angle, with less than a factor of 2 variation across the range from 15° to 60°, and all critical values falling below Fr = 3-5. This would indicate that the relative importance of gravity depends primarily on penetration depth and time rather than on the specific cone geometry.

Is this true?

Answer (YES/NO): NO